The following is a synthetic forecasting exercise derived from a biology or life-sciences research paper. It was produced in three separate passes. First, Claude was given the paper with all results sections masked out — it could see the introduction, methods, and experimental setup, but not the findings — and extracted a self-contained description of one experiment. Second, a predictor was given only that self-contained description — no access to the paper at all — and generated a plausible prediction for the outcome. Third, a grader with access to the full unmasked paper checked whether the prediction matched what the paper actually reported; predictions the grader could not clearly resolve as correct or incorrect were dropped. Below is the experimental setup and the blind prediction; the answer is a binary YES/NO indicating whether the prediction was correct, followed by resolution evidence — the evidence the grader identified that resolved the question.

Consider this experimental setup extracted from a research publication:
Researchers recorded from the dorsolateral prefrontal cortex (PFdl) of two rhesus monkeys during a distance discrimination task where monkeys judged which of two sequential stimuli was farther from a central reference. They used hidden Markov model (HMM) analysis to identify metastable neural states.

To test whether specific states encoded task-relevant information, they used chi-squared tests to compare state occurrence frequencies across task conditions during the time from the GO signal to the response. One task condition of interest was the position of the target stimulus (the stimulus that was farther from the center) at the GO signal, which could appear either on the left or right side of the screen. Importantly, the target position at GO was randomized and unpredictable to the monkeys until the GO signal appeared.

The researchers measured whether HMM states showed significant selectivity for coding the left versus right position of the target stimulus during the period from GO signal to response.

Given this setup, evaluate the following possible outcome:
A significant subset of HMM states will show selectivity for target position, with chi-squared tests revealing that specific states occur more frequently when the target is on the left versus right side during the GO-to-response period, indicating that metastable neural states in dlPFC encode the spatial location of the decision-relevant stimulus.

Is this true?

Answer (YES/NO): NO